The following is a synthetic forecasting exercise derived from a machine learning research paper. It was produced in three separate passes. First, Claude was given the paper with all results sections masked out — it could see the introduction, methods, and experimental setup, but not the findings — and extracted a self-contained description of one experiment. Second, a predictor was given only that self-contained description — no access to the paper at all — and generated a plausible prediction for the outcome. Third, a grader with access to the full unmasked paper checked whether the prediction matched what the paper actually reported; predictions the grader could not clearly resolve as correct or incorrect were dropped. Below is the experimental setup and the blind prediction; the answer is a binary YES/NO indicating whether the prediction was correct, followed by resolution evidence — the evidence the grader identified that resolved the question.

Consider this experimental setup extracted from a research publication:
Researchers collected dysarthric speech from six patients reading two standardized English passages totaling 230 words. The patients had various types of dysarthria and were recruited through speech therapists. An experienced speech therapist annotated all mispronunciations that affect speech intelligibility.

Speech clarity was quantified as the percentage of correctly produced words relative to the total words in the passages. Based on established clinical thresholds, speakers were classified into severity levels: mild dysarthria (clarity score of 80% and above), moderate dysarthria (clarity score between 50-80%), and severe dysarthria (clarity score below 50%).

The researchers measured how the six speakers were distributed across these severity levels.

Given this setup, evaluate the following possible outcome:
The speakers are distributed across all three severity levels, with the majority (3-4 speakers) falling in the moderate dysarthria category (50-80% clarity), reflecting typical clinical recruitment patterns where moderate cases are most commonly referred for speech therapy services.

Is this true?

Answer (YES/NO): NO